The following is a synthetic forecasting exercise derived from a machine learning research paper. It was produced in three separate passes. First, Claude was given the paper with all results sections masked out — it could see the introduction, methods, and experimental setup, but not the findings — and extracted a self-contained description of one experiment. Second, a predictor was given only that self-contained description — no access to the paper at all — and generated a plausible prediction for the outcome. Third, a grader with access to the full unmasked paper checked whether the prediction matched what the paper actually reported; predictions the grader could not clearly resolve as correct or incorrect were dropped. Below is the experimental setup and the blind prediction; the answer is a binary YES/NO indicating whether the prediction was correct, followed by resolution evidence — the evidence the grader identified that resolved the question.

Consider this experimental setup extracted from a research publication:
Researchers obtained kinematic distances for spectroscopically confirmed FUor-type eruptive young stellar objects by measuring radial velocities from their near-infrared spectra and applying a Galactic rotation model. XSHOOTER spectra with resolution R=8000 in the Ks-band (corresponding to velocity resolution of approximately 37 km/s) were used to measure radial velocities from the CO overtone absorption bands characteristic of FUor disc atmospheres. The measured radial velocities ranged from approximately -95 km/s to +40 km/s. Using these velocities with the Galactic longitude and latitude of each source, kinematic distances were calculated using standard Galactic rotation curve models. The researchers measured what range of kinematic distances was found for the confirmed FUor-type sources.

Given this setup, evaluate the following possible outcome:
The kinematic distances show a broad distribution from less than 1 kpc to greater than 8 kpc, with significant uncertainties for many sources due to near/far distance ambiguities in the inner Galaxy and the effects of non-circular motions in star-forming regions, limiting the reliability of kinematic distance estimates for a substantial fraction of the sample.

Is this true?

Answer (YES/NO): NO